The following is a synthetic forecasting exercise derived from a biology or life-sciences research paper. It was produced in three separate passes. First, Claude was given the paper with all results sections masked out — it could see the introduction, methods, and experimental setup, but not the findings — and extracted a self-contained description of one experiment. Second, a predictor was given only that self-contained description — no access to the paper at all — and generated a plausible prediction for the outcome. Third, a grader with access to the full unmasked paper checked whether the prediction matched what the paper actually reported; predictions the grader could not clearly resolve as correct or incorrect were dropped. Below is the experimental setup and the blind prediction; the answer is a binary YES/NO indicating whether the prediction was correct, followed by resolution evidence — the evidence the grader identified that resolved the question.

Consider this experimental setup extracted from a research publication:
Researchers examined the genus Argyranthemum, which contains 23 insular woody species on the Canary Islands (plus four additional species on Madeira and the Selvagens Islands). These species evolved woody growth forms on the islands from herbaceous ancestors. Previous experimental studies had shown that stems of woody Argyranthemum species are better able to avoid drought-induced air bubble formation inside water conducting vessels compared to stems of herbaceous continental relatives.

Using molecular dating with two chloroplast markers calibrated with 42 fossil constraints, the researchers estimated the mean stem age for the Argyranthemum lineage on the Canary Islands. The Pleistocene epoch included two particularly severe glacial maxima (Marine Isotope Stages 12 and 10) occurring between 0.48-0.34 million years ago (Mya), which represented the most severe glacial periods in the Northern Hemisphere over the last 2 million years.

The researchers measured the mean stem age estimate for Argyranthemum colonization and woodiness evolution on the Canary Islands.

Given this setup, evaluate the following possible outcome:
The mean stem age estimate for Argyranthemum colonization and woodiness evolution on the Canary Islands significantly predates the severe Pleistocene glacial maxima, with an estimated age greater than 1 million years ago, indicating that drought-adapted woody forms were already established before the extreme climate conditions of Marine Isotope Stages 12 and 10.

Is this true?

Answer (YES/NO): NO